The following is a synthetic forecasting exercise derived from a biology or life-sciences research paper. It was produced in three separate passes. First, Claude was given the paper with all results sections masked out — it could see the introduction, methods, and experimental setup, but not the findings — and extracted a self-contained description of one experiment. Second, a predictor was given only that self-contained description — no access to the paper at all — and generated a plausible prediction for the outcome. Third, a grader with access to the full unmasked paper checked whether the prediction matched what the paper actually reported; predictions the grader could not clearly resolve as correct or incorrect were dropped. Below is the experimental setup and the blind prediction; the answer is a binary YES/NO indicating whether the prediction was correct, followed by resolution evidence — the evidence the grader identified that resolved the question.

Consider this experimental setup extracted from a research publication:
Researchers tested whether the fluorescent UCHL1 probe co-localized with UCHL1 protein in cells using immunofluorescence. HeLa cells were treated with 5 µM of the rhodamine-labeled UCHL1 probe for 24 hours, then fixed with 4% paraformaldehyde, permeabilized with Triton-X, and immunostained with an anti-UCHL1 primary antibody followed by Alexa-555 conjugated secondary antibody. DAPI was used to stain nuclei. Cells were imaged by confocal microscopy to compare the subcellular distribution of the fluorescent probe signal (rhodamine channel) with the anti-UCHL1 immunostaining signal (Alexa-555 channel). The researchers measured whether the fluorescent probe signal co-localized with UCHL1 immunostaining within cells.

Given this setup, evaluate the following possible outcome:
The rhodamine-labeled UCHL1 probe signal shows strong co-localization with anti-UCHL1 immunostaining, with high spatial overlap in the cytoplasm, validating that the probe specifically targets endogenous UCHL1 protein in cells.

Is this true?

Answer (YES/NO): NO